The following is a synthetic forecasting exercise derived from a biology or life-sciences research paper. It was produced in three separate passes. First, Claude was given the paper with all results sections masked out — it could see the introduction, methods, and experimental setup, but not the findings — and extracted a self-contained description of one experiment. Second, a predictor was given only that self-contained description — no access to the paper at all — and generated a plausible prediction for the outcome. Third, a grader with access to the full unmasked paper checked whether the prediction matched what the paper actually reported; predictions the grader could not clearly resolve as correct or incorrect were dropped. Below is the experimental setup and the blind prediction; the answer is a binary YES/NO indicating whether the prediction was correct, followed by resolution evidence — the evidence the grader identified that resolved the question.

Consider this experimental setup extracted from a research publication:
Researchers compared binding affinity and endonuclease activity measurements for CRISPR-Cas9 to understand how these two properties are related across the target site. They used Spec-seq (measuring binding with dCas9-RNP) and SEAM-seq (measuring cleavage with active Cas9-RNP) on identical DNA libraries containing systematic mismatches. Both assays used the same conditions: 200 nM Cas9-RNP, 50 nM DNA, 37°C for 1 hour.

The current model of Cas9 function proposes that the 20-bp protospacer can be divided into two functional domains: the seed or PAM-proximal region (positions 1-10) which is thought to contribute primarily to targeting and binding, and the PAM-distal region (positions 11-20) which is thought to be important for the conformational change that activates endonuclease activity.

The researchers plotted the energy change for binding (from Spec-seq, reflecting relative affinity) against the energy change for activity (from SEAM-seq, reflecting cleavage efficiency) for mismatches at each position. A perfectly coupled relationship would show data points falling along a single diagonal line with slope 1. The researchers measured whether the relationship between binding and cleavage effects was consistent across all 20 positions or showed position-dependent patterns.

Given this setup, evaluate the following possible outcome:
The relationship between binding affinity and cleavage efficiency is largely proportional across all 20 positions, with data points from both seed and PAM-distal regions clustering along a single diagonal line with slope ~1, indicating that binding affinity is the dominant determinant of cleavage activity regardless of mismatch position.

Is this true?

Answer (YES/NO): NO